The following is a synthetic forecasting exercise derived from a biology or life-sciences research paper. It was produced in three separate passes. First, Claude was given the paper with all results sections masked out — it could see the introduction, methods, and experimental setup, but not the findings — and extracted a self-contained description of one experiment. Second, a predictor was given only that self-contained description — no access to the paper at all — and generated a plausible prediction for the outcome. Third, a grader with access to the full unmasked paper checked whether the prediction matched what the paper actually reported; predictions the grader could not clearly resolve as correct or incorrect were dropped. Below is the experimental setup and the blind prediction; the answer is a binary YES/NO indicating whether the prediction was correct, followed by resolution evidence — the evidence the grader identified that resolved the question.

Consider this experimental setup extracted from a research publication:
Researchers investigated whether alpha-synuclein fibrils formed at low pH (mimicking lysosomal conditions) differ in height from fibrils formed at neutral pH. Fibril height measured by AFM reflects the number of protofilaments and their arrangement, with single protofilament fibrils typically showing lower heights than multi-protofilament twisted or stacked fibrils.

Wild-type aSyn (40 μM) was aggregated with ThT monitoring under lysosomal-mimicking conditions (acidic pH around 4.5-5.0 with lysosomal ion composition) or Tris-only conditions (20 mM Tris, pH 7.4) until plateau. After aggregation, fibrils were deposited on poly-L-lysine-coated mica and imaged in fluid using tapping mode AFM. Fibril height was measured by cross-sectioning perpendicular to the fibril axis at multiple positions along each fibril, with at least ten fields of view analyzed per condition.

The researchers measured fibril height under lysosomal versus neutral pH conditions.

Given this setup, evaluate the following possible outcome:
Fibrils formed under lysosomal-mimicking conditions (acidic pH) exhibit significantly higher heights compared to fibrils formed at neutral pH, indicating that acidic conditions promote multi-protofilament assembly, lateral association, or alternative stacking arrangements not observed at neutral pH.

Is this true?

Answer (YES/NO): NO